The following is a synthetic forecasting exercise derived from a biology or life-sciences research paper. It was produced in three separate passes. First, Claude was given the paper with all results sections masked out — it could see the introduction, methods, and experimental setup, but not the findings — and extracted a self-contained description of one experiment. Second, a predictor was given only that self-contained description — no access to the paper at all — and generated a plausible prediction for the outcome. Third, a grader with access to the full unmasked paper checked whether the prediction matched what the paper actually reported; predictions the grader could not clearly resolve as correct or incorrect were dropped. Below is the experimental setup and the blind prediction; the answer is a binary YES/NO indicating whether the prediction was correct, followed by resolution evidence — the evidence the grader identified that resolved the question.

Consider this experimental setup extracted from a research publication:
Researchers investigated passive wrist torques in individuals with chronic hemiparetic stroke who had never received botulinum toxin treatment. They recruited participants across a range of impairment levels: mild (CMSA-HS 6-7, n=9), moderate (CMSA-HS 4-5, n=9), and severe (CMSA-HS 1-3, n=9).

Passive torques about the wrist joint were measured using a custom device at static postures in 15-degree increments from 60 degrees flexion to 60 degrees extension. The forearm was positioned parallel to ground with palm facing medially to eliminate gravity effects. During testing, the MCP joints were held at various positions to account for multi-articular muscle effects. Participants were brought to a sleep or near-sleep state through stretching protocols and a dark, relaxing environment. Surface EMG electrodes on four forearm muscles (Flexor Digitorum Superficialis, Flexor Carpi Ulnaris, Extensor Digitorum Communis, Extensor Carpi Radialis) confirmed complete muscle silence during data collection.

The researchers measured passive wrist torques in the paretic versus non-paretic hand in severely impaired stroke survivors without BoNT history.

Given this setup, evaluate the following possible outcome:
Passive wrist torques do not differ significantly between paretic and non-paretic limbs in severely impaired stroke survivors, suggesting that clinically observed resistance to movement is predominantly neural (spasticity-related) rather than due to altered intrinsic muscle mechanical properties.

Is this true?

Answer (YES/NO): NO